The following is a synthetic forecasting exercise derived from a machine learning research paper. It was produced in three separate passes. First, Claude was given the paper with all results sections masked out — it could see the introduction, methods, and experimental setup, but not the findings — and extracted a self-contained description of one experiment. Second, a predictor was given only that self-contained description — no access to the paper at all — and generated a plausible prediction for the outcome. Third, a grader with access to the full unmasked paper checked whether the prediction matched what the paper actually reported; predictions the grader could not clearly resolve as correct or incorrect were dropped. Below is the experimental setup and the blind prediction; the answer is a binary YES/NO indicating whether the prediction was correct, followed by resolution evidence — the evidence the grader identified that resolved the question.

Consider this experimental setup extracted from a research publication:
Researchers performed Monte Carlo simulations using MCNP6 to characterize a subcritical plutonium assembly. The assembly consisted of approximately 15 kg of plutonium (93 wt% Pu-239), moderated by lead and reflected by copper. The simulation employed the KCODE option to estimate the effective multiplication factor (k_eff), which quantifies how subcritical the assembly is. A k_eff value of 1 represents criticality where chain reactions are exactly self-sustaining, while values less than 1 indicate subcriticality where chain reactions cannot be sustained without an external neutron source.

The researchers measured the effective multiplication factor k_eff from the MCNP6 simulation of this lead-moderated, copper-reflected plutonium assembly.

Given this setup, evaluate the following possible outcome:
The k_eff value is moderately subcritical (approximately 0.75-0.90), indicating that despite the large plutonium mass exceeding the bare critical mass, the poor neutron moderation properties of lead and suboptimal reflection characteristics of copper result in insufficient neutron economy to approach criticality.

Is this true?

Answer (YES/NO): NO